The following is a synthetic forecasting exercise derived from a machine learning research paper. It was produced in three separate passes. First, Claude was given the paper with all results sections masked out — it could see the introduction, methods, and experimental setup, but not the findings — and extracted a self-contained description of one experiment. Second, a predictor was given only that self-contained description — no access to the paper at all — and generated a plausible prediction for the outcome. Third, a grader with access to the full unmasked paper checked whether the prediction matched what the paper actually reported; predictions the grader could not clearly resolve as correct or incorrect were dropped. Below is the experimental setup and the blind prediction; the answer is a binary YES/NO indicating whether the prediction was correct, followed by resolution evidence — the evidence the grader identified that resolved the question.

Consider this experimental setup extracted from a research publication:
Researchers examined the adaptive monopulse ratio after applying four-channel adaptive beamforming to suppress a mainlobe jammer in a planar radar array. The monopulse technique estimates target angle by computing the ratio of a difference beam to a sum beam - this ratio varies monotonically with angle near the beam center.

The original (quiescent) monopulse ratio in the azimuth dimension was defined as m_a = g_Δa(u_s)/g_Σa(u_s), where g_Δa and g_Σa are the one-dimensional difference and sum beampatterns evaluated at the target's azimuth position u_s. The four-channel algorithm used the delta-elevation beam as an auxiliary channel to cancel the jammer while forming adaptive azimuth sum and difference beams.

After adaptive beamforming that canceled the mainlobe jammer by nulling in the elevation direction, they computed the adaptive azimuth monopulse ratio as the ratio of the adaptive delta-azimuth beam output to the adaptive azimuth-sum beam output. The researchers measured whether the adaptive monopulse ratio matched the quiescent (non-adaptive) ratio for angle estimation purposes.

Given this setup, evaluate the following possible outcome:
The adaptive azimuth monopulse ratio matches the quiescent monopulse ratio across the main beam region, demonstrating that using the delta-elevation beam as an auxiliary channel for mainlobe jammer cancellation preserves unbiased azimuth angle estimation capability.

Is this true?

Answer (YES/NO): YES